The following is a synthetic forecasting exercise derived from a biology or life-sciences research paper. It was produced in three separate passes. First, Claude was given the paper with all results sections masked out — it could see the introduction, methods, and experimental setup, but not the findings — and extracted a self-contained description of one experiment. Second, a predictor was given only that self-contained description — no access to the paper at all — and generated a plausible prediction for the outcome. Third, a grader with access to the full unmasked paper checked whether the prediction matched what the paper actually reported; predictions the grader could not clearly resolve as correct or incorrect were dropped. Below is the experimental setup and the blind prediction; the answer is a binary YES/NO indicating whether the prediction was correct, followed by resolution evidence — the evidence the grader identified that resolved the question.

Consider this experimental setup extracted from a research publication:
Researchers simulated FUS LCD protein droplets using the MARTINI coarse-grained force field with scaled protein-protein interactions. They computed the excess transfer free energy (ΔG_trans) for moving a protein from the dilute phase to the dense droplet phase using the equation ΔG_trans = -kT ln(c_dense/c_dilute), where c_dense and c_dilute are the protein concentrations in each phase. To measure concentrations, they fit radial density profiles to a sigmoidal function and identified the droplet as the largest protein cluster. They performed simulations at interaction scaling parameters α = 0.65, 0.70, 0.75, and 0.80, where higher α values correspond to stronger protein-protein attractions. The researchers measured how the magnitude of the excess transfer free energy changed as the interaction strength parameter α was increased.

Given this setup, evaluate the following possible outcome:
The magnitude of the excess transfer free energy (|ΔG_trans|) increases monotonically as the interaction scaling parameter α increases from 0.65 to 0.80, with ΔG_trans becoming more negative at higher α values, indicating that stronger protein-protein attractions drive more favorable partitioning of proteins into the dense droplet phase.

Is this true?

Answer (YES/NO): YES